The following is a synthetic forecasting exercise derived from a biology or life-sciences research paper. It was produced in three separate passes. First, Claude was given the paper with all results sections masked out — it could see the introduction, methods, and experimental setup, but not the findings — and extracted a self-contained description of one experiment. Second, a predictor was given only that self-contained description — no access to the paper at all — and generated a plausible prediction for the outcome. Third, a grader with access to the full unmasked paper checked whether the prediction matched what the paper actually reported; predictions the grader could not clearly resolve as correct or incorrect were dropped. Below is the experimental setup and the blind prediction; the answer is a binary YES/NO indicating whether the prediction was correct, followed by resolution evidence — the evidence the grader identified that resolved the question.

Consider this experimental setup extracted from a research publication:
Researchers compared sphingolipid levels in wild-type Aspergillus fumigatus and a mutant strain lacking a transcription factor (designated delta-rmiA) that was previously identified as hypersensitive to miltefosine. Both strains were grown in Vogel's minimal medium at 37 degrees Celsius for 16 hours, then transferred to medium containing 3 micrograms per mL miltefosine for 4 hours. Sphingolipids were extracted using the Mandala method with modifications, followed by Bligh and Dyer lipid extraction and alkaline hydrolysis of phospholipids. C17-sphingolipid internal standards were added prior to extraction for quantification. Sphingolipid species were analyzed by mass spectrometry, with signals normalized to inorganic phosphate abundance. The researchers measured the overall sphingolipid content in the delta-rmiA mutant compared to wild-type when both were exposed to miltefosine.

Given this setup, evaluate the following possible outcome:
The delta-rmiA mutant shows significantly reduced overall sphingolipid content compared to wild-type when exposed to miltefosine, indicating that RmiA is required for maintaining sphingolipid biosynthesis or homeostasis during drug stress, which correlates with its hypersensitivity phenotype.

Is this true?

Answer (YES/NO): YES